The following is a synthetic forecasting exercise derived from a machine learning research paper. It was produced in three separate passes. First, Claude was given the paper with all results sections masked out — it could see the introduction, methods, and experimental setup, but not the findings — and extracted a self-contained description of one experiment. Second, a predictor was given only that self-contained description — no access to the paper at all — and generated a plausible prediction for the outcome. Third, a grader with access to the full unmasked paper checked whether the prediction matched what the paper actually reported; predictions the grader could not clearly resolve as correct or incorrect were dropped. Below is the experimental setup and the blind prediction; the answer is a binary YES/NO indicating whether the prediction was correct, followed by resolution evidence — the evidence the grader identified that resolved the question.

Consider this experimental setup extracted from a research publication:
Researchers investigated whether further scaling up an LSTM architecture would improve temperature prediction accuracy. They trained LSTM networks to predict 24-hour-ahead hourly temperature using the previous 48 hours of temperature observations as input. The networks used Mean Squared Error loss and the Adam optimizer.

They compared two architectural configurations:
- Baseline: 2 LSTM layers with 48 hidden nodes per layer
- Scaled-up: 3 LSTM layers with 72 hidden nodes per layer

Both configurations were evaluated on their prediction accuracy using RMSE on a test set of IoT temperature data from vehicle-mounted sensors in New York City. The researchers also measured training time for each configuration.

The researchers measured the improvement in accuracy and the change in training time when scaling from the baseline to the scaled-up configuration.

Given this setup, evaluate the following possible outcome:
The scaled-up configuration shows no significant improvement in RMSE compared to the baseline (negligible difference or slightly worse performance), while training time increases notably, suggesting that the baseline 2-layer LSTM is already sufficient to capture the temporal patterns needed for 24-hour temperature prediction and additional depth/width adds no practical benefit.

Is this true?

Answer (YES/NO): YES